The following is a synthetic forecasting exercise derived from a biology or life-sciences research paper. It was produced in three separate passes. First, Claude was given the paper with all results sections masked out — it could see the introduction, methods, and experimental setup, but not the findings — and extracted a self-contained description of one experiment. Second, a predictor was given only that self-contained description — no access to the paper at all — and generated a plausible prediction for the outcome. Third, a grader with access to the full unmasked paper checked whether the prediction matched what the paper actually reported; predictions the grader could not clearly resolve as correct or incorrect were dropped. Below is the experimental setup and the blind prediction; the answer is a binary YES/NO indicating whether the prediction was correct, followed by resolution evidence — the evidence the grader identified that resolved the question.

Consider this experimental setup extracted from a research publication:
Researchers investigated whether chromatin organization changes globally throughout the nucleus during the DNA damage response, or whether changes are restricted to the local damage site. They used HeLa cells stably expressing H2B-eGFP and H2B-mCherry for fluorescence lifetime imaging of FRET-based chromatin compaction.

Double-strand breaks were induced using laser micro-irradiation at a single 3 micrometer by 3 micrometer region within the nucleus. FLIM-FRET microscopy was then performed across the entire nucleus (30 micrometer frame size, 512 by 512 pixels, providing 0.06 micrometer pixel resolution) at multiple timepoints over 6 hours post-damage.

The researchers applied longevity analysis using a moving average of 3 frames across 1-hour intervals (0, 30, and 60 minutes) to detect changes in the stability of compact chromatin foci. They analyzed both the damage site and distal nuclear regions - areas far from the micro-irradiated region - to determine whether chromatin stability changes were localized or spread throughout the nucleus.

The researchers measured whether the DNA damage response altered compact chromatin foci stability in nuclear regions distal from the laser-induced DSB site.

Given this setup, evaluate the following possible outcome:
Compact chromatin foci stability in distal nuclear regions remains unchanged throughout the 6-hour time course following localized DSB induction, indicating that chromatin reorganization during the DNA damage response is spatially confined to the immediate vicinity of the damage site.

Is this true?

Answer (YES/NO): YES